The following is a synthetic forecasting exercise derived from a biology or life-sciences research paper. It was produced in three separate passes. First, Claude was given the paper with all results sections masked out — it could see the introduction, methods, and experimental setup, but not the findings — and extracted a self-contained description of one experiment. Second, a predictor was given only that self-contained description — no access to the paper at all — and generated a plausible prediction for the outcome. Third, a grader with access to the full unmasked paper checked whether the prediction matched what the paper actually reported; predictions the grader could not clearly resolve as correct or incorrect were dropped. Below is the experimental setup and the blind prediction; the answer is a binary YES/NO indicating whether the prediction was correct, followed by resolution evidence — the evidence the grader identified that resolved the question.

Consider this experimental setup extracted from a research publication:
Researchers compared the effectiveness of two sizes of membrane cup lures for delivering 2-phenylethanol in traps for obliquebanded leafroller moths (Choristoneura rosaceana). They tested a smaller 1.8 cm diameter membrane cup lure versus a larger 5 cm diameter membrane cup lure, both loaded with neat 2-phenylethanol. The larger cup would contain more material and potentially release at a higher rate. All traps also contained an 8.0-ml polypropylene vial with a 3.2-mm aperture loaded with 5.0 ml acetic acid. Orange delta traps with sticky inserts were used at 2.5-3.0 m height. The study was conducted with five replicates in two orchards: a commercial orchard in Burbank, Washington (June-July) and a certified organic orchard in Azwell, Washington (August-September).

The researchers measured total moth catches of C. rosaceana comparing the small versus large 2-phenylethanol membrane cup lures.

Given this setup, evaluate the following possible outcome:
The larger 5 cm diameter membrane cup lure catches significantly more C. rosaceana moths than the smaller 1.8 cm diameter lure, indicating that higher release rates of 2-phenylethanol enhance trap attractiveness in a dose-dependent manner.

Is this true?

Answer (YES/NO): NO